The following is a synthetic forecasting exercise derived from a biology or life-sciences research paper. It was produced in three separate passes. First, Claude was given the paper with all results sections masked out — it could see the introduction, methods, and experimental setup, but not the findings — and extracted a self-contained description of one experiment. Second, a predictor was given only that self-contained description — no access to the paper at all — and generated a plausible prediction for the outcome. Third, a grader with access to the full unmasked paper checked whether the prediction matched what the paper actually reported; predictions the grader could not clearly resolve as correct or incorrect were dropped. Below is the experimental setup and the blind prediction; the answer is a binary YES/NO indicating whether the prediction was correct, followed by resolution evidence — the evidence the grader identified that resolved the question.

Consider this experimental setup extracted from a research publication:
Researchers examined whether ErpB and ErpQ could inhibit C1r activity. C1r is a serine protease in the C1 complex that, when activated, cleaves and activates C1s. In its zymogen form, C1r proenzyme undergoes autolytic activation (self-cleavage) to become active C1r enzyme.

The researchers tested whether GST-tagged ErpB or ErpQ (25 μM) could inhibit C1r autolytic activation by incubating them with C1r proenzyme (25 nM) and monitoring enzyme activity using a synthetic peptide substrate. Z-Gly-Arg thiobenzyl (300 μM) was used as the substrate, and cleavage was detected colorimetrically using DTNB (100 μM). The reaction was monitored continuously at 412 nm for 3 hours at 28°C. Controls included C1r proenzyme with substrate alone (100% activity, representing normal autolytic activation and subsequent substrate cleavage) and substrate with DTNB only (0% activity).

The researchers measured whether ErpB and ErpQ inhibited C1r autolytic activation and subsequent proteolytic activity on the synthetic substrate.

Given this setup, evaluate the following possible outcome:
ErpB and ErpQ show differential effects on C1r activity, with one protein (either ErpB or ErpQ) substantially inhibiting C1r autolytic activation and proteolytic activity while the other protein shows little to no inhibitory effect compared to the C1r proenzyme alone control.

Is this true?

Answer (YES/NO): NO